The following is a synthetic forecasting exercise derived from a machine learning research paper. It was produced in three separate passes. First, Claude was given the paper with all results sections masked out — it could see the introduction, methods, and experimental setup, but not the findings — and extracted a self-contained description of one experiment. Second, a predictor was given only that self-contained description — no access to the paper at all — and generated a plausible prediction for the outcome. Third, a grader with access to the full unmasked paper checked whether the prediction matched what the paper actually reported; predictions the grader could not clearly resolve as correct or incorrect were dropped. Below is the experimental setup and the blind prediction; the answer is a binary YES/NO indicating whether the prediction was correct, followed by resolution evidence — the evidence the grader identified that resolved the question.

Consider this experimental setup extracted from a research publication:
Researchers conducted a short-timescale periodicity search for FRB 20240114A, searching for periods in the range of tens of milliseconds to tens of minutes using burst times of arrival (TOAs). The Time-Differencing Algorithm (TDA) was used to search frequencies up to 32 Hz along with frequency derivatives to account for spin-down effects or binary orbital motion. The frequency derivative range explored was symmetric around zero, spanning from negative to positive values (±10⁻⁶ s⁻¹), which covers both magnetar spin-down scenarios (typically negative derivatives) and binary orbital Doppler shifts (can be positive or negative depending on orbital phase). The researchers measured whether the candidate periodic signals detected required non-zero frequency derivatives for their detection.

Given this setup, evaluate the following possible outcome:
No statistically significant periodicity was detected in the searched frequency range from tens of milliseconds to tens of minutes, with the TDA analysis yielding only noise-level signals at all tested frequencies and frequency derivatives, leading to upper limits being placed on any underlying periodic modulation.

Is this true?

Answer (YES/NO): NO